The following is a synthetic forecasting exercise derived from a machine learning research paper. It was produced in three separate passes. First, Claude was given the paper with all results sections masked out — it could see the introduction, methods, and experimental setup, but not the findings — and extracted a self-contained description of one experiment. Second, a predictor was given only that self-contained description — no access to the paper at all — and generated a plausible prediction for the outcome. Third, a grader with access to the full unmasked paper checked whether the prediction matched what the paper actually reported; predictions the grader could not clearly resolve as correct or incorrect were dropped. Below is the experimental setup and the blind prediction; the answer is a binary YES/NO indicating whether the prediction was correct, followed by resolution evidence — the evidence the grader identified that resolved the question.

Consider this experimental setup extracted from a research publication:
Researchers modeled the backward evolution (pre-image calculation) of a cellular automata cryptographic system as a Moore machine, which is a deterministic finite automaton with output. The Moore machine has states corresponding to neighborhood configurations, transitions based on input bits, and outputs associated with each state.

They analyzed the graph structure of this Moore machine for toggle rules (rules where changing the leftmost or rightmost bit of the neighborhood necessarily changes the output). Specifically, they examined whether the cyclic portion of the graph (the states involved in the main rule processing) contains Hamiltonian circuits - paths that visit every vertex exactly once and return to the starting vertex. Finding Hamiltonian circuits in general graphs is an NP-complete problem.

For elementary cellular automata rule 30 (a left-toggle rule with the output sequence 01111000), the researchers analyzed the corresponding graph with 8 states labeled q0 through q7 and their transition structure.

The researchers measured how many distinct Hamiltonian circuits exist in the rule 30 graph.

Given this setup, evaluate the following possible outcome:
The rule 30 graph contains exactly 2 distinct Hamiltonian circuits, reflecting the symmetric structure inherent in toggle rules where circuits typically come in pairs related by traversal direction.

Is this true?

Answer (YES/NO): YES